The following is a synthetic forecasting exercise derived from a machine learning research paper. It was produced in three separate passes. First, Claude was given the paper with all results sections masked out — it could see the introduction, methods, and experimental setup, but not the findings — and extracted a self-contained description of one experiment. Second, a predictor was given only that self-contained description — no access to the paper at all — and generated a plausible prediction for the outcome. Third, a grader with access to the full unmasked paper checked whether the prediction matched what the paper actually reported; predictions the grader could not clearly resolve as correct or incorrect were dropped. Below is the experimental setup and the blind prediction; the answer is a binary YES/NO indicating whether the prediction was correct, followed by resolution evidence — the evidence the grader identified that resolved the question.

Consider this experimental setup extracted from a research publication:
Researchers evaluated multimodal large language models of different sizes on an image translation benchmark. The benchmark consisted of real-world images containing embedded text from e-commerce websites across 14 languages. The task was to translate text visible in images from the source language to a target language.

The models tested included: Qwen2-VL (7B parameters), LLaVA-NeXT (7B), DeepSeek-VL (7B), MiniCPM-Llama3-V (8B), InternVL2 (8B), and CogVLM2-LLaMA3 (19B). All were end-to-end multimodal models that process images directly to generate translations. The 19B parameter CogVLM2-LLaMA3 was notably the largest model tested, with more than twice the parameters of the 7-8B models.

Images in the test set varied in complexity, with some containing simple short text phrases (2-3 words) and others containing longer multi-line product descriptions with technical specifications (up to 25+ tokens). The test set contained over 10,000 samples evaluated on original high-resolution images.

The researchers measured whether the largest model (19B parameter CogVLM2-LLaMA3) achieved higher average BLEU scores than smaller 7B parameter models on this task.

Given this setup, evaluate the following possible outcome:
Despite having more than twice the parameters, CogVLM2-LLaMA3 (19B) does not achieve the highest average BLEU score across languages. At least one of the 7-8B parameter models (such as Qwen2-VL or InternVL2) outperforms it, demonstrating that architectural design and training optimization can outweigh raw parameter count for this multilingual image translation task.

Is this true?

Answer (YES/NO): YES